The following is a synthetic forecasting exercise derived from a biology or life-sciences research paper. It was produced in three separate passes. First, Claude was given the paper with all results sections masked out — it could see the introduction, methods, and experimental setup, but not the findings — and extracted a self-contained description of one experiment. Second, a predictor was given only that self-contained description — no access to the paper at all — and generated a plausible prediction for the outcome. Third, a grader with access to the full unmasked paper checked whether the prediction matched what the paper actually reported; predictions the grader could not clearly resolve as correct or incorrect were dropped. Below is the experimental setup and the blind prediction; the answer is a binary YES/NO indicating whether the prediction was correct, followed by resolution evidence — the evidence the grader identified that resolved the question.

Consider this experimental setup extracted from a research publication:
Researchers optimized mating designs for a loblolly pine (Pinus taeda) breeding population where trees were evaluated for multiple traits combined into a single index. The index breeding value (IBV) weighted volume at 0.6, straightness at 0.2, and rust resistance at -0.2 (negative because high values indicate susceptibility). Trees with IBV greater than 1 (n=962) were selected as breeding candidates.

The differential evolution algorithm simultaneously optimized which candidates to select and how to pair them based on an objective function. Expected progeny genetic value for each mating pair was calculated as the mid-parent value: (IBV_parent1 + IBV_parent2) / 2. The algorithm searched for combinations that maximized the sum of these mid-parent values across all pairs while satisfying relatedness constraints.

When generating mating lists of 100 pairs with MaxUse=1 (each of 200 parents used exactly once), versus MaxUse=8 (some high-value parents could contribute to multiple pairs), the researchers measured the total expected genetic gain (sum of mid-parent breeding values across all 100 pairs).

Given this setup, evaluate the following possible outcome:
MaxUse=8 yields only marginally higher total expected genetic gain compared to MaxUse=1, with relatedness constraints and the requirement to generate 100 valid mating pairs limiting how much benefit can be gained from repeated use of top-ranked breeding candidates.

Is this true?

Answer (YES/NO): YES